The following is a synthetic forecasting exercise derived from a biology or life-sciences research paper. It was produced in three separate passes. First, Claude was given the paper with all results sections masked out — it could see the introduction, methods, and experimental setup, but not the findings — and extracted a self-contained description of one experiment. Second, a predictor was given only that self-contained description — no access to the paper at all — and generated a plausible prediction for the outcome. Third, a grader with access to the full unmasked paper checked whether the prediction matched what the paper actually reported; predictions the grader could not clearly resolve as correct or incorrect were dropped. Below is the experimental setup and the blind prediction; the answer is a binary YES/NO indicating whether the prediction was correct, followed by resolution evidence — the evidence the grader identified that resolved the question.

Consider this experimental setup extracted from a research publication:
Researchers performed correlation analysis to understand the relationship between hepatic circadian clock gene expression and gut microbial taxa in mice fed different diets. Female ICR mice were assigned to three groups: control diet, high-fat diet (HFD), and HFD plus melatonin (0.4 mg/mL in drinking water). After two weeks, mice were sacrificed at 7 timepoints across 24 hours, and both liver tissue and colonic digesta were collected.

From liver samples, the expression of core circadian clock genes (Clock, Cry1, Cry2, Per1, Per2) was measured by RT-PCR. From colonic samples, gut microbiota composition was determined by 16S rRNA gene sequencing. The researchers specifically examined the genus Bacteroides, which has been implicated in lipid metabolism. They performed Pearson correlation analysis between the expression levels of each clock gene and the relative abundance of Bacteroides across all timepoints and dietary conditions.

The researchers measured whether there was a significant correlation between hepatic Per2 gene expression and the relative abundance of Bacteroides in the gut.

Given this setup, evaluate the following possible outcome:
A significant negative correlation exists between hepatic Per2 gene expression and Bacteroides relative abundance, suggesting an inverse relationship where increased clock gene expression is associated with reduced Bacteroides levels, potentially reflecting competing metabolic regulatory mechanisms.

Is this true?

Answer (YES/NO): NO